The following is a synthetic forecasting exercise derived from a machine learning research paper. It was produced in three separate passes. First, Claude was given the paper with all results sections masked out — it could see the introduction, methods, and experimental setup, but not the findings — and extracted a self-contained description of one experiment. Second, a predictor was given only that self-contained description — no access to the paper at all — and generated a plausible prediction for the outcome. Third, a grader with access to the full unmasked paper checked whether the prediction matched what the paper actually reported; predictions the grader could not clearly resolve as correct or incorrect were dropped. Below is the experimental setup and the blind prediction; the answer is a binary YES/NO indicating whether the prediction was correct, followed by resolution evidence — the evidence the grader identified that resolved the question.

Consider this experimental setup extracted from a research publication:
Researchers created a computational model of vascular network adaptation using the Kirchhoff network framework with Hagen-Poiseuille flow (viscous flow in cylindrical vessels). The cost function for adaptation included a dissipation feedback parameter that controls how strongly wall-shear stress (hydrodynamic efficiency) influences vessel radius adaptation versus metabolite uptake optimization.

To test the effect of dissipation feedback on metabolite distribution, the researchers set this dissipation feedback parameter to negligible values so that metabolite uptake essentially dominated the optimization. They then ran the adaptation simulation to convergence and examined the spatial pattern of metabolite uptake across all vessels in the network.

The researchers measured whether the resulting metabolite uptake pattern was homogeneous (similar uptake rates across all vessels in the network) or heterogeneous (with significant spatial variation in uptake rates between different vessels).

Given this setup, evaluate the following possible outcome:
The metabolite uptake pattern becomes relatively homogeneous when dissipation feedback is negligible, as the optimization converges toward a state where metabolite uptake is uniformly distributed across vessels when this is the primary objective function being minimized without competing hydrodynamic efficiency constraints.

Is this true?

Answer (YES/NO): YES